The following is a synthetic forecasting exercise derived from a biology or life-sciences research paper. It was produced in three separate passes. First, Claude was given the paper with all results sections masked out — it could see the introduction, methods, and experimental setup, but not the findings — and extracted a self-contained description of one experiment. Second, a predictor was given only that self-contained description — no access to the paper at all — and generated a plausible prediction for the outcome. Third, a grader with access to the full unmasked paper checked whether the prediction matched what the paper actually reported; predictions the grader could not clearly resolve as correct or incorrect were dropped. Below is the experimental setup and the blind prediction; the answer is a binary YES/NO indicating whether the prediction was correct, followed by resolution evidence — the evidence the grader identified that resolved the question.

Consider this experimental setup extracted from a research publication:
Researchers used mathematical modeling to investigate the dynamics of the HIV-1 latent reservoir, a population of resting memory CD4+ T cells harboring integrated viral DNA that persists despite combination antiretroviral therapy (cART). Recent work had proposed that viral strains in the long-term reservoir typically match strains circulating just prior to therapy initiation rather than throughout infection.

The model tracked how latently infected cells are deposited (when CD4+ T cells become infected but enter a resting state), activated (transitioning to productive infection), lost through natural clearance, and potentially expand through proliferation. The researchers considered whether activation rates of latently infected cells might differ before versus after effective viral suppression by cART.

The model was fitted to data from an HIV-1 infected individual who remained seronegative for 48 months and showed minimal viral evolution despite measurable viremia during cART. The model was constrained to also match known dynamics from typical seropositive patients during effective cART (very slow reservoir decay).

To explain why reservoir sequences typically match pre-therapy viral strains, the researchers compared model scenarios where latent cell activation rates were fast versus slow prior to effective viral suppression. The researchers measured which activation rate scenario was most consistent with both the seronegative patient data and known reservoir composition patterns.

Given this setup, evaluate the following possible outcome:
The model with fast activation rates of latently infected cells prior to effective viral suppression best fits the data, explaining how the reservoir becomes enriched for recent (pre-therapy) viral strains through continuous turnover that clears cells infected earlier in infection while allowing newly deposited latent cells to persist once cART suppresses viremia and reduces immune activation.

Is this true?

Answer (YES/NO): YES